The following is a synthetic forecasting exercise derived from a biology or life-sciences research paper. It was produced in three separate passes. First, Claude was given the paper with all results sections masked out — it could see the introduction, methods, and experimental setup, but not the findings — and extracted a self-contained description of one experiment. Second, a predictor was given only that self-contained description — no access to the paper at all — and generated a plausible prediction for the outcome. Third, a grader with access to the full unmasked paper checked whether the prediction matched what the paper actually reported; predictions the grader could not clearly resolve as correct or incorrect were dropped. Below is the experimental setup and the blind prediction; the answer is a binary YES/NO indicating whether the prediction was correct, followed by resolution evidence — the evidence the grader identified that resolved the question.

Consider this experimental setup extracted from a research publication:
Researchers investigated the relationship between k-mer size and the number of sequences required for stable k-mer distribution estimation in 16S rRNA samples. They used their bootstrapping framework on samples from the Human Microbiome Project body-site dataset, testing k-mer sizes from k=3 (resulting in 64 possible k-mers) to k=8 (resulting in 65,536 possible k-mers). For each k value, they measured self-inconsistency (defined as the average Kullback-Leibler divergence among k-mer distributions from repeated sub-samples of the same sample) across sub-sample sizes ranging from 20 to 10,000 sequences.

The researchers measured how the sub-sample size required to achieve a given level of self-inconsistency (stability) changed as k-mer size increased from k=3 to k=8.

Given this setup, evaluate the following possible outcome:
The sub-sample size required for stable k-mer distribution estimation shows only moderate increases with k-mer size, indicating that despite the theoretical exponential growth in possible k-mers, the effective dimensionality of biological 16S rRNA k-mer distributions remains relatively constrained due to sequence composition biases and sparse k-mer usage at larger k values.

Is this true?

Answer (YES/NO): NO